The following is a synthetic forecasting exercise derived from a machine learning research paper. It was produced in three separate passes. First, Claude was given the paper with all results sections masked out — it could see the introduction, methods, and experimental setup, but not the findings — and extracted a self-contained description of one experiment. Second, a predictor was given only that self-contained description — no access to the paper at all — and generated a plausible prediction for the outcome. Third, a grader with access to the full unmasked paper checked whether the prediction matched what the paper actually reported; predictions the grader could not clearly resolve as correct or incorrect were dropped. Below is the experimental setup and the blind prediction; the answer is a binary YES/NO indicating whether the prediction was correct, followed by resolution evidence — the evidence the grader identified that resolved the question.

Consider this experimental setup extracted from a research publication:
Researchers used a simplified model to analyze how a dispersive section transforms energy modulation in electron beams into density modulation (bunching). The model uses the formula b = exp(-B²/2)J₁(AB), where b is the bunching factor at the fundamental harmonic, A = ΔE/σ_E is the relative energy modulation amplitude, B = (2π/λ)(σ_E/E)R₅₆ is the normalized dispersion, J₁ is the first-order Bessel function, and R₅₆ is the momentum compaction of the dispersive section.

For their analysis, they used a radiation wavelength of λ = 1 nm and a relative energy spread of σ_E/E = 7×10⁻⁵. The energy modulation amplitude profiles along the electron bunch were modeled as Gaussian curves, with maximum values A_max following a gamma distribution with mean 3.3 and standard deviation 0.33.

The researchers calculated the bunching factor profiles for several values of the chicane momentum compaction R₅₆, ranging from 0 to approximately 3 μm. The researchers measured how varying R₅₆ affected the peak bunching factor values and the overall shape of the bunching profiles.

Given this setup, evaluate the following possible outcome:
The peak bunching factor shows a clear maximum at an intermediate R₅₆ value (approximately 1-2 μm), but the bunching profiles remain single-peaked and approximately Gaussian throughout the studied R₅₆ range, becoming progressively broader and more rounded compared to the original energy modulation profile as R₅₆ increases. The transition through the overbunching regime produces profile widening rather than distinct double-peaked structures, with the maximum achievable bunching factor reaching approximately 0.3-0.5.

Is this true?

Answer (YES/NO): NO